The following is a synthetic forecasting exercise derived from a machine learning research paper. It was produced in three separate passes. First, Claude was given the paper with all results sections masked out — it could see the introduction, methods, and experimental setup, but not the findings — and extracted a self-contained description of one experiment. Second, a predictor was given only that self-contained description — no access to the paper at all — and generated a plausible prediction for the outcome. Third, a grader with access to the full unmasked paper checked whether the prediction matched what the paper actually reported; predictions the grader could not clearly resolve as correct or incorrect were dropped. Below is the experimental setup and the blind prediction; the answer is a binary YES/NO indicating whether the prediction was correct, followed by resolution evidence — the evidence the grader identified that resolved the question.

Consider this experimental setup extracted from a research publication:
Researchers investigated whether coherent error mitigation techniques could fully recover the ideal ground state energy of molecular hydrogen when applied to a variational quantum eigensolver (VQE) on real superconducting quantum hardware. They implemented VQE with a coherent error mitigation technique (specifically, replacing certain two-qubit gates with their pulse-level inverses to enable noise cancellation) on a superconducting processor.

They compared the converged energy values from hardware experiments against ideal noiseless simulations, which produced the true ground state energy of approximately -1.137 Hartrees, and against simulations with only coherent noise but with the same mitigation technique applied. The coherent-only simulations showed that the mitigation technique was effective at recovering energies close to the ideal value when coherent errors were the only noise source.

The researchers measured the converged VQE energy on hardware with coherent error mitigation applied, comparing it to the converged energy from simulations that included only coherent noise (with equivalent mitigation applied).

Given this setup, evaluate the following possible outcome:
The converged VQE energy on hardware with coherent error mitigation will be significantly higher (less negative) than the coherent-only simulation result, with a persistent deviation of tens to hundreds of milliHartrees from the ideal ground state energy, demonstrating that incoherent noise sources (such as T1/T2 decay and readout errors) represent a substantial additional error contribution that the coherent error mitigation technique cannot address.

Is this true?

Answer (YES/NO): YES